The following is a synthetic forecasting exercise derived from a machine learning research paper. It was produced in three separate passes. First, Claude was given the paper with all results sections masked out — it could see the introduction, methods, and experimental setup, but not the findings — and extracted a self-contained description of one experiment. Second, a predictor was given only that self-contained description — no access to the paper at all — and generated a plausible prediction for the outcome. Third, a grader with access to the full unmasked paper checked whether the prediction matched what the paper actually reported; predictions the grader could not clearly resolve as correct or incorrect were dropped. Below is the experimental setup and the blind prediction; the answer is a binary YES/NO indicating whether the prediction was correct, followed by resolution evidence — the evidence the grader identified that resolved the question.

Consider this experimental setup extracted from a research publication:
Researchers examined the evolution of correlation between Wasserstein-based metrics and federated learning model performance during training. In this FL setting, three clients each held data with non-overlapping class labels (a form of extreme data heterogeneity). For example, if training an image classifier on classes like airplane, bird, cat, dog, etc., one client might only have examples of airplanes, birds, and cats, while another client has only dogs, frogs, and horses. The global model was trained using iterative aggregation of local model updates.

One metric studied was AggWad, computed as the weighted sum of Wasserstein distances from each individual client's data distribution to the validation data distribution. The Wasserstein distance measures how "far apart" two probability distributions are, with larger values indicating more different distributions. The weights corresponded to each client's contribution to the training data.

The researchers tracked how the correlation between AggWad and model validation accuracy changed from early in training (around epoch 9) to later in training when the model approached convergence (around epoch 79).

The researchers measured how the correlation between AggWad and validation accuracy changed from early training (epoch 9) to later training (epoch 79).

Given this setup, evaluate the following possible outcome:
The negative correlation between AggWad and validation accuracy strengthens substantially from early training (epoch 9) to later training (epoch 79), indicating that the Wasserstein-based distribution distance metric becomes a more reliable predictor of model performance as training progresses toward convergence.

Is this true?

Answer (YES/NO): NO